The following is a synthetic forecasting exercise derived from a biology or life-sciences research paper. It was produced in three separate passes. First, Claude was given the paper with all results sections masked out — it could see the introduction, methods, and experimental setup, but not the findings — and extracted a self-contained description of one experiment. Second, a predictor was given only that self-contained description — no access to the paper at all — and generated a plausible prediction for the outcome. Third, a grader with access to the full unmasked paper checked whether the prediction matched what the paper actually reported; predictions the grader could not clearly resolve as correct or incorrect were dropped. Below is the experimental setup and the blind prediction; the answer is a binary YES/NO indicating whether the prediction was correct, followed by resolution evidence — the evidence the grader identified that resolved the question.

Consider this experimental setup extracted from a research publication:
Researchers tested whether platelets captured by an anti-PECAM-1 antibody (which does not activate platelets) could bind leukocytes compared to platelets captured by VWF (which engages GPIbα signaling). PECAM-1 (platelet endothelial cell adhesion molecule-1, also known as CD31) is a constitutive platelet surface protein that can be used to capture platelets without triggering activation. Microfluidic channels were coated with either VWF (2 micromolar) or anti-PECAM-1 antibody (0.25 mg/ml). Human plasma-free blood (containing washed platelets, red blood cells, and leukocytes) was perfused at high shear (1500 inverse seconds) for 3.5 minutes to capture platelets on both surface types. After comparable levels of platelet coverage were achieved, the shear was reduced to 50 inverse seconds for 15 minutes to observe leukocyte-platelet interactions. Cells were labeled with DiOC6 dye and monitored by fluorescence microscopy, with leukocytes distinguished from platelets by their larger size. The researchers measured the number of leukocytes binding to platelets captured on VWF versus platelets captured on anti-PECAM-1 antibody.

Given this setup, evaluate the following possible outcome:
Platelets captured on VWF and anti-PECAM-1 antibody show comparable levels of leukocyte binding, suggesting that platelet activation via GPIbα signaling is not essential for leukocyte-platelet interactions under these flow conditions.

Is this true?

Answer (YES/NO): NO